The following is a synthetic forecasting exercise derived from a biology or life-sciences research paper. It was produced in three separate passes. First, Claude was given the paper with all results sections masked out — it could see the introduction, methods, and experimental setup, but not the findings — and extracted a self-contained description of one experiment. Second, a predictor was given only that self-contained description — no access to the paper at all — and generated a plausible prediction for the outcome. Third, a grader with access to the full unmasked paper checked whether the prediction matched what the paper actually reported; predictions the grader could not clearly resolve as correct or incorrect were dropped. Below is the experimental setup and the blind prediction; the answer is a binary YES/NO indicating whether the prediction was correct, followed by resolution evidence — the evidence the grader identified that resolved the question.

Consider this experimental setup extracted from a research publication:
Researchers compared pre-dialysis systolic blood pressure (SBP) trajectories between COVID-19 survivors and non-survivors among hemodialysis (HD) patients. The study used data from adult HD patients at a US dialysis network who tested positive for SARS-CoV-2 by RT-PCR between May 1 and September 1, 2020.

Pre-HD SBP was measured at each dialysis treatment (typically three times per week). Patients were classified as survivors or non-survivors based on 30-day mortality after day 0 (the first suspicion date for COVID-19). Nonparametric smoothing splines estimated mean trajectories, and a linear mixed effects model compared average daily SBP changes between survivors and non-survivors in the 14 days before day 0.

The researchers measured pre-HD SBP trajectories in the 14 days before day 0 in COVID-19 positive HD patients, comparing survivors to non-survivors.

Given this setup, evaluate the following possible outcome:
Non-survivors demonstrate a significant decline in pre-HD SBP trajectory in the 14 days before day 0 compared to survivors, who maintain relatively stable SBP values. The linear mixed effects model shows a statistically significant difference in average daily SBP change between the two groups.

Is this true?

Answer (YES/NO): NO